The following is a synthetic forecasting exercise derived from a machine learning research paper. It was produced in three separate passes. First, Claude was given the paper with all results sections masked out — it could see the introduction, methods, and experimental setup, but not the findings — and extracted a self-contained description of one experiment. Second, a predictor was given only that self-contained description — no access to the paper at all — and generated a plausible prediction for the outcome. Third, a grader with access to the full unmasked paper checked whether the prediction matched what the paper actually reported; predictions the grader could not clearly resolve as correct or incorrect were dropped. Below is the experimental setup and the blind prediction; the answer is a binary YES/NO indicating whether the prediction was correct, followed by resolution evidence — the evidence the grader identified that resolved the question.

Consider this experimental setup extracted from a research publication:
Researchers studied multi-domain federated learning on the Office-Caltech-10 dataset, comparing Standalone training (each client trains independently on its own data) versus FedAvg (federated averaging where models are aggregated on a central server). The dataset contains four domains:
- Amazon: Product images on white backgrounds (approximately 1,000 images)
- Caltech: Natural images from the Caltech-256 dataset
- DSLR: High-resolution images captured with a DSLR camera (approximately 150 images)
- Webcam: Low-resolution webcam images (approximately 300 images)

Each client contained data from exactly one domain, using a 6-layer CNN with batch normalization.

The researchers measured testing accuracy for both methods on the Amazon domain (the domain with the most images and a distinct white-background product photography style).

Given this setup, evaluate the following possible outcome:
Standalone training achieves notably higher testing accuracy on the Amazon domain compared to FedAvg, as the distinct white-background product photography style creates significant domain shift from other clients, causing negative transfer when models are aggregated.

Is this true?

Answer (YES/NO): NO